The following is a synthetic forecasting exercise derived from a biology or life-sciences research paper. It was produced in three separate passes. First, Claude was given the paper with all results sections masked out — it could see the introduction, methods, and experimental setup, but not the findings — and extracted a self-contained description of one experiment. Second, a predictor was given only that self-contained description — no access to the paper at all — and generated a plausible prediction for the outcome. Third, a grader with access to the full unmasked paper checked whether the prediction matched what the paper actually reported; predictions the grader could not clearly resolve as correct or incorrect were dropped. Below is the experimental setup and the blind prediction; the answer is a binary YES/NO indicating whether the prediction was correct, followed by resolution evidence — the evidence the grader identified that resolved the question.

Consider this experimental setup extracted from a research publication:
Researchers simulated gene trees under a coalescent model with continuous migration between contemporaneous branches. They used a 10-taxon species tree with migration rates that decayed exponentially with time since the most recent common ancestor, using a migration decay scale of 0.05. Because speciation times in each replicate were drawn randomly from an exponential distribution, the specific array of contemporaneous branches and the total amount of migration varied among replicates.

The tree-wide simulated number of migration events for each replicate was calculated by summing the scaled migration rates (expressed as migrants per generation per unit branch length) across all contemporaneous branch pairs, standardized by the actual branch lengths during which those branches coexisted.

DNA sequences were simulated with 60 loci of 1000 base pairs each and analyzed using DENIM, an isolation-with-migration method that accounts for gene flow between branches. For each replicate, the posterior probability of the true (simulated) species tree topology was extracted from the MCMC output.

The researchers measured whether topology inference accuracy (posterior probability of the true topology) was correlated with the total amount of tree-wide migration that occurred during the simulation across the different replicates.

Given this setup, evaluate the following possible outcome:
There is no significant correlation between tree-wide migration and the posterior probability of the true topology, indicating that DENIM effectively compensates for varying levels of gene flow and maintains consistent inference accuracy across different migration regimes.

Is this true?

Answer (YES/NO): NO